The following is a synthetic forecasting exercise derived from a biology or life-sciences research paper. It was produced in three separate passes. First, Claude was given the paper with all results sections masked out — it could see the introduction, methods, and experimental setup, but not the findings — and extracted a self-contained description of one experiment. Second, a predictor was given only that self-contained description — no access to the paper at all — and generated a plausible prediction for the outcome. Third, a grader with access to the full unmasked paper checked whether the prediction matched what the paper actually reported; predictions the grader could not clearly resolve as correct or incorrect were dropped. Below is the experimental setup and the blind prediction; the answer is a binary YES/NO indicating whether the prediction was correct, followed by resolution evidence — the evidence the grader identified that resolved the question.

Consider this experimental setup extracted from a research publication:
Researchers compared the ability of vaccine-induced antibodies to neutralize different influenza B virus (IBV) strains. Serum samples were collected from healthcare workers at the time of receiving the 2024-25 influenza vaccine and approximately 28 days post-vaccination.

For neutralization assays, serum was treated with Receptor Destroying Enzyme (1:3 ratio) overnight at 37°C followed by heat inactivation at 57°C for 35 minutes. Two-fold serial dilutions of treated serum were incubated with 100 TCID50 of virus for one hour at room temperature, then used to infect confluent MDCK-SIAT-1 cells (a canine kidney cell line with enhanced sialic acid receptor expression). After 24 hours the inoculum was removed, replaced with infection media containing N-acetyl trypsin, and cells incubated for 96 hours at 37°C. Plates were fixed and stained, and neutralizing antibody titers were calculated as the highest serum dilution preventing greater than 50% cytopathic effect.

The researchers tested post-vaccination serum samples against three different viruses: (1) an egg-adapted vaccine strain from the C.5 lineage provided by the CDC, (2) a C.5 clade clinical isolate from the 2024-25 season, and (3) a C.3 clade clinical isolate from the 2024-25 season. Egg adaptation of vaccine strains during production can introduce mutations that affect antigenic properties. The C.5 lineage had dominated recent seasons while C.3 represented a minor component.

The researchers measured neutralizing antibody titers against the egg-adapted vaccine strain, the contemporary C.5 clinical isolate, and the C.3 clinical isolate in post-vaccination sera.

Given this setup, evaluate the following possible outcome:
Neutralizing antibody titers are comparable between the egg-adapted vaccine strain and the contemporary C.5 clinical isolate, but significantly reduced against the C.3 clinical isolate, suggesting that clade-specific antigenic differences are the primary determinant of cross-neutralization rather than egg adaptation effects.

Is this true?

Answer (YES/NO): YES